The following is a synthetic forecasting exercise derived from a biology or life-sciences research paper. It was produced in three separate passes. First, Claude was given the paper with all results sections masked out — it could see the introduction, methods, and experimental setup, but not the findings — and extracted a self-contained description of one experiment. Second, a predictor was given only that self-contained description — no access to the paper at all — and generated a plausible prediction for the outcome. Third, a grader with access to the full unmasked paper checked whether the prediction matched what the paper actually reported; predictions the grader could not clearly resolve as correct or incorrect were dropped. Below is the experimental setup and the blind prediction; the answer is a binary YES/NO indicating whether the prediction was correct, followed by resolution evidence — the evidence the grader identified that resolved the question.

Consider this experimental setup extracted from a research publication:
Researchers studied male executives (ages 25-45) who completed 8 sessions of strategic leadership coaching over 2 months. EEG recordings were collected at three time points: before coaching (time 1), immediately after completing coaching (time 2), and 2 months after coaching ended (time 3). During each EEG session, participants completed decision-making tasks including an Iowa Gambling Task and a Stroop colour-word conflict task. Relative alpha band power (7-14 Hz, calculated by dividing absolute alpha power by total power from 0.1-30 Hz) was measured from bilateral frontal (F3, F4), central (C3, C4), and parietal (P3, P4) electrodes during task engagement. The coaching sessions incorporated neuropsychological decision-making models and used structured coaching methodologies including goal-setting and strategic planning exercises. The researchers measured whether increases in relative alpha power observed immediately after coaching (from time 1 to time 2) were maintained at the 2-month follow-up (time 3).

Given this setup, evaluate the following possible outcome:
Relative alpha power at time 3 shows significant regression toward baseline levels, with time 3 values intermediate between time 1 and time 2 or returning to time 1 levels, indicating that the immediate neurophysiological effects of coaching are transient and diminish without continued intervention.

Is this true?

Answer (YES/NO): YES